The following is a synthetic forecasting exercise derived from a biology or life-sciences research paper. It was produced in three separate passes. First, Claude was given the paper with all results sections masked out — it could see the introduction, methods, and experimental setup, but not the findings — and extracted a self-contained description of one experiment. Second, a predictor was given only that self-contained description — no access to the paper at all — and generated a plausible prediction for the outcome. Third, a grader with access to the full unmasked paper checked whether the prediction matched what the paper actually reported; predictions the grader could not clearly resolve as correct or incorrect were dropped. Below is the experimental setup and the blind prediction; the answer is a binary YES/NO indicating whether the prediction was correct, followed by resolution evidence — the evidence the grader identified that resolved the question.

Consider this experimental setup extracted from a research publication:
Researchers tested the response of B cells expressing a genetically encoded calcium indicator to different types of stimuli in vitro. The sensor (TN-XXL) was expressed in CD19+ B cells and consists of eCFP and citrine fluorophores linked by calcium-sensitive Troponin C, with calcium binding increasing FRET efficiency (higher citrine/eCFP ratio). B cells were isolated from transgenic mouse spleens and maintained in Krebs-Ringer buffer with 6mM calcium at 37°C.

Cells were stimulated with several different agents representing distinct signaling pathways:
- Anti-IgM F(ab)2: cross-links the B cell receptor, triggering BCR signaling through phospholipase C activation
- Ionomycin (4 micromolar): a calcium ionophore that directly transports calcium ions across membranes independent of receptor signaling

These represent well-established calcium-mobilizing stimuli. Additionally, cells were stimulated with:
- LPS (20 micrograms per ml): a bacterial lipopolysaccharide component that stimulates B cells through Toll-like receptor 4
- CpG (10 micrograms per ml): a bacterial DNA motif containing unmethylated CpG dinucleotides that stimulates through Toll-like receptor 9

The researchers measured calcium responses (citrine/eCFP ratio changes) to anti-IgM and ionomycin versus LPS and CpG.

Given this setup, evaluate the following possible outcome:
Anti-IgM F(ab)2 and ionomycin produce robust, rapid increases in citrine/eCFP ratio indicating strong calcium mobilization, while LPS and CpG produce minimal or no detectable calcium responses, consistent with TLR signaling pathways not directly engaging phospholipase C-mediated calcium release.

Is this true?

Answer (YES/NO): YES